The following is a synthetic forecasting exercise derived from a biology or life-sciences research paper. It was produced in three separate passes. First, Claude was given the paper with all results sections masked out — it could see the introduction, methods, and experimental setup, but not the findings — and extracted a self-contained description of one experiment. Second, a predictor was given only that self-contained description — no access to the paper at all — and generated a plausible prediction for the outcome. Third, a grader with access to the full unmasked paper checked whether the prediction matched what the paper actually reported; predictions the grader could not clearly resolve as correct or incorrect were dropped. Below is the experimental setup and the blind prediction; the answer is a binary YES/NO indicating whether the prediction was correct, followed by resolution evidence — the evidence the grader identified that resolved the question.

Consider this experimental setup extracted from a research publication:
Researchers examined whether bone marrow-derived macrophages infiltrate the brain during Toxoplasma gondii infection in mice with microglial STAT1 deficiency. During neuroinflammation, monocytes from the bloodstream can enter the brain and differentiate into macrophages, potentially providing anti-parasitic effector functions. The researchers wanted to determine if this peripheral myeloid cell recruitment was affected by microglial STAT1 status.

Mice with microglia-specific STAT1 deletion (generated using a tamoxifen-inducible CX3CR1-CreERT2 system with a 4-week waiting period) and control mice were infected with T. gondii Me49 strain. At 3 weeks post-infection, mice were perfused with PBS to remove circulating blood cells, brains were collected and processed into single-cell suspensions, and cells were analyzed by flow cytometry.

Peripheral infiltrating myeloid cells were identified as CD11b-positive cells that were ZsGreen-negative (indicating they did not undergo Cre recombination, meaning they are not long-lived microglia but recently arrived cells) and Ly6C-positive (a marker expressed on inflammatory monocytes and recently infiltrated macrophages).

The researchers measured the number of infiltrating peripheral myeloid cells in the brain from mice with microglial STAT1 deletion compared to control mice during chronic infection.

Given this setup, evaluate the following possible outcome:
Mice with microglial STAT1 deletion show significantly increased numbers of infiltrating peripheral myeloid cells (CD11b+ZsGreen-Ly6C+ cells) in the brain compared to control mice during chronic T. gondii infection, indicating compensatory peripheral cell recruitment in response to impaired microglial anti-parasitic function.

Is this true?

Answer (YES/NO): YES